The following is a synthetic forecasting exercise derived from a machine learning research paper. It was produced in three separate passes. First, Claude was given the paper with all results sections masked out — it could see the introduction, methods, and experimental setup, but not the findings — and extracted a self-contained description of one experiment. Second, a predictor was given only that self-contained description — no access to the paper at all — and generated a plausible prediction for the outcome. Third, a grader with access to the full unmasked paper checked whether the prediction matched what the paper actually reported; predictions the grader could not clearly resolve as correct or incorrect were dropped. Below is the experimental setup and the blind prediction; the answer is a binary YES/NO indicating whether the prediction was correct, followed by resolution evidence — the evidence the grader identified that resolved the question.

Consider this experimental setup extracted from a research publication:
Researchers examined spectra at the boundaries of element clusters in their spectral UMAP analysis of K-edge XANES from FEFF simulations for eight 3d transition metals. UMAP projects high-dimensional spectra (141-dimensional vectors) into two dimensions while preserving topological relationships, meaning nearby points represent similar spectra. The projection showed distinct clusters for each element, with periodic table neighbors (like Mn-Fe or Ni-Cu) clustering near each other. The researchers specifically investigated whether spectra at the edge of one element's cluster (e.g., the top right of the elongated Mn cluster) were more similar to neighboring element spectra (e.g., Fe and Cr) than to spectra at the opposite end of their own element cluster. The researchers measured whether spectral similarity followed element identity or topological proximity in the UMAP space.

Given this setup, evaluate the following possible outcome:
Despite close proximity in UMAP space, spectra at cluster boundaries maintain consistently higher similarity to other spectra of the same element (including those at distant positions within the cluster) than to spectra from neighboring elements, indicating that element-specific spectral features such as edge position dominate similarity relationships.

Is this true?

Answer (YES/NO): NO